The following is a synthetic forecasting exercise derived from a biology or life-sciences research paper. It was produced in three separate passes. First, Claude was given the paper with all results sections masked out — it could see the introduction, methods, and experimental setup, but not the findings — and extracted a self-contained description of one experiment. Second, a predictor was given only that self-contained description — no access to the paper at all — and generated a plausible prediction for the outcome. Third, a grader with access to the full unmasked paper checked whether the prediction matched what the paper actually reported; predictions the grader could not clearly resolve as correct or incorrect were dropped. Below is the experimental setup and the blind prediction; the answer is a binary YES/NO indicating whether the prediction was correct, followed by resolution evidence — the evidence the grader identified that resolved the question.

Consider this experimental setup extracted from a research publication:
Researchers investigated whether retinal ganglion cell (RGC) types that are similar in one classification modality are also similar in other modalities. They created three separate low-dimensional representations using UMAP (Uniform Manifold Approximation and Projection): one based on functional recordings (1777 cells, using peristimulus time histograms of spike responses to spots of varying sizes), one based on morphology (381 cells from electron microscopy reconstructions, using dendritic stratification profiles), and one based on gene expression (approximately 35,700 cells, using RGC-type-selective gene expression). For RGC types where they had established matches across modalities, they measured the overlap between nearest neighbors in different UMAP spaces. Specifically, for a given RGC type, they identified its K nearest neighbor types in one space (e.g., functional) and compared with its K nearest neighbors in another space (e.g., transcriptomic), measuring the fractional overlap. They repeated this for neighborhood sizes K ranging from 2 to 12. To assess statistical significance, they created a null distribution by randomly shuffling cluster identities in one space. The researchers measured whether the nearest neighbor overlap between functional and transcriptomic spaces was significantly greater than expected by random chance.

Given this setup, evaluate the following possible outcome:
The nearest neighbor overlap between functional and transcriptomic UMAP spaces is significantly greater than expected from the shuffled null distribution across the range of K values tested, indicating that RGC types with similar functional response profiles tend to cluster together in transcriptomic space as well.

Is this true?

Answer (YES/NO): YES